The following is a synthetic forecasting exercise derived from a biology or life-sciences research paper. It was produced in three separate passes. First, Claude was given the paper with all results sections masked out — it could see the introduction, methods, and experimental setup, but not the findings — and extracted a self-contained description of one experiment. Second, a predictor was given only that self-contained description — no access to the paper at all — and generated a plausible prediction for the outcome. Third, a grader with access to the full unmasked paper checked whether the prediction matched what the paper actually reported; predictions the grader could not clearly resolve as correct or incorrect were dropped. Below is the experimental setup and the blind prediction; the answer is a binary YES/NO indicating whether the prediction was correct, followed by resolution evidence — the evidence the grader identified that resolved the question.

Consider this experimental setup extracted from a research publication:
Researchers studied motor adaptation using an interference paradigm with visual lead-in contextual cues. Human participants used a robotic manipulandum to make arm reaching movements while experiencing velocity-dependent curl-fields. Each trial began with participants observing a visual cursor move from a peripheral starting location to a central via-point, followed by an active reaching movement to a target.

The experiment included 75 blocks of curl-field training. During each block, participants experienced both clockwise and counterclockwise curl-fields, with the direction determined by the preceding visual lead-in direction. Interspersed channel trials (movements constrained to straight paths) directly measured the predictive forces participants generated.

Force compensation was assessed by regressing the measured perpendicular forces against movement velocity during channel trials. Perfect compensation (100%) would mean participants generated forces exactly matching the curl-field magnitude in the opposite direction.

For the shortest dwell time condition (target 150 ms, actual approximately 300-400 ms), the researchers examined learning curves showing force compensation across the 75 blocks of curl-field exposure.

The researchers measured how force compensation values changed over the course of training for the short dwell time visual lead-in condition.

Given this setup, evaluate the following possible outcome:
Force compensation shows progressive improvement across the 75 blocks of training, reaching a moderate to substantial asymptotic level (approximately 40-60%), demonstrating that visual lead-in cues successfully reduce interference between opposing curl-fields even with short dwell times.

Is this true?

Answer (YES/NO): YES